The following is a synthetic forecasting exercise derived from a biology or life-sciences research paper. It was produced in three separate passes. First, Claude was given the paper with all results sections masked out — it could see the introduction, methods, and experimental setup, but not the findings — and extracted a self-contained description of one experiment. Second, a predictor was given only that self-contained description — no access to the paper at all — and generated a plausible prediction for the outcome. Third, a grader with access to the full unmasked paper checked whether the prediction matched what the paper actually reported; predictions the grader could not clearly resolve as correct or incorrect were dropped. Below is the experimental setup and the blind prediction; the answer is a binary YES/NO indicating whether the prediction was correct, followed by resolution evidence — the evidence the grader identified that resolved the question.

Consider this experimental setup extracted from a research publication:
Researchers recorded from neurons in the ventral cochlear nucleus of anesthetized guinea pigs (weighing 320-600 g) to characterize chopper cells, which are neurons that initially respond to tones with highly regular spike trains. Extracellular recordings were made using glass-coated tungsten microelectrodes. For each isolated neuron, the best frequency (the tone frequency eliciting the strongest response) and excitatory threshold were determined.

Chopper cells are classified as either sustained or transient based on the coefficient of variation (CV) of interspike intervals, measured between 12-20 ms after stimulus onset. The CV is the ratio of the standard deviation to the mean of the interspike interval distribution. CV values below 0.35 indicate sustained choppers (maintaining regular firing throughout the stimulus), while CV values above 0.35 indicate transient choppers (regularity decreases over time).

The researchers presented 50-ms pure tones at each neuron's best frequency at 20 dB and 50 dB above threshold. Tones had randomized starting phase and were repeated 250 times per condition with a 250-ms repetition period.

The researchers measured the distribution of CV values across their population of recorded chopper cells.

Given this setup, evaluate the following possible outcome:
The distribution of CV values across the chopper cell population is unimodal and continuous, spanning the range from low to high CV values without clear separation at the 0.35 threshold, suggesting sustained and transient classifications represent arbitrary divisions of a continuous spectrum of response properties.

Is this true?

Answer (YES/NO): NO